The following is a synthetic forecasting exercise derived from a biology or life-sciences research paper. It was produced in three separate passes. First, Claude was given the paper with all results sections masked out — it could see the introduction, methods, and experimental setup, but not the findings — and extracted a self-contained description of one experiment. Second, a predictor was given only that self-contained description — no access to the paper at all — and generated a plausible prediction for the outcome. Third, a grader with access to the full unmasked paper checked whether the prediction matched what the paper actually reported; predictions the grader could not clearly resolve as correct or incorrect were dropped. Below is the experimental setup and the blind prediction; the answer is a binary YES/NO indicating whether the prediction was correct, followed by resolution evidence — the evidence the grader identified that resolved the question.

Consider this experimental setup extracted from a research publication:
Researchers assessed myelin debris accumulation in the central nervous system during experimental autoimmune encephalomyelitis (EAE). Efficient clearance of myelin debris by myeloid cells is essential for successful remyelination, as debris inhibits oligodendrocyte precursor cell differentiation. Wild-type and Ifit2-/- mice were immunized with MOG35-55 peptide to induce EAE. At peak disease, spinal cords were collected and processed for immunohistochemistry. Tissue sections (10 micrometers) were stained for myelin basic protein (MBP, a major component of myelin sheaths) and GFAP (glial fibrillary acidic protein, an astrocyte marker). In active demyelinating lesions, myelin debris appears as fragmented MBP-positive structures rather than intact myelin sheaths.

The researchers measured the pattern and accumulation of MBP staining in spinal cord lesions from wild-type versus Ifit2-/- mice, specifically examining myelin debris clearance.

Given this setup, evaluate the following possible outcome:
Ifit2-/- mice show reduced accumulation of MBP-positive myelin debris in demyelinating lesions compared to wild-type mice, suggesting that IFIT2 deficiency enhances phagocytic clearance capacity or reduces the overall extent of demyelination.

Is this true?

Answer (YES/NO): NO